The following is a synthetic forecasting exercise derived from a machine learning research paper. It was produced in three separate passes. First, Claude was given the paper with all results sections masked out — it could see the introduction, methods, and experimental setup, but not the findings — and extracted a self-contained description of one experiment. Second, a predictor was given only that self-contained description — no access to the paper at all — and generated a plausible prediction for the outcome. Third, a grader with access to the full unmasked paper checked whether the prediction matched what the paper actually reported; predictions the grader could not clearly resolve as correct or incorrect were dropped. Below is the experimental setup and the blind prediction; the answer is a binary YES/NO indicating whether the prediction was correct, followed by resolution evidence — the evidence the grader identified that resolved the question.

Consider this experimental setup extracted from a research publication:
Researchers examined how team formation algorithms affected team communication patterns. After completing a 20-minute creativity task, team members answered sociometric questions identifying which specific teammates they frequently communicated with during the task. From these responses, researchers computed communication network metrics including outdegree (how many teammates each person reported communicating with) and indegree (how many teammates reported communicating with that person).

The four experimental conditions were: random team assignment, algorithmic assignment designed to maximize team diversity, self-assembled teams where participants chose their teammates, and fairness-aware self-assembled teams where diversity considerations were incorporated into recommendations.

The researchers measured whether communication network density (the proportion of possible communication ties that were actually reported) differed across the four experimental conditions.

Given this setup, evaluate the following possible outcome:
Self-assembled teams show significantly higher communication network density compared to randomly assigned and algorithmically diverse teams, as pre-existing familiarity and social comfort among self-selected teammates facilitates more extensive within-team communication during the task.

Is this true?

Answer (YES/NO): NO